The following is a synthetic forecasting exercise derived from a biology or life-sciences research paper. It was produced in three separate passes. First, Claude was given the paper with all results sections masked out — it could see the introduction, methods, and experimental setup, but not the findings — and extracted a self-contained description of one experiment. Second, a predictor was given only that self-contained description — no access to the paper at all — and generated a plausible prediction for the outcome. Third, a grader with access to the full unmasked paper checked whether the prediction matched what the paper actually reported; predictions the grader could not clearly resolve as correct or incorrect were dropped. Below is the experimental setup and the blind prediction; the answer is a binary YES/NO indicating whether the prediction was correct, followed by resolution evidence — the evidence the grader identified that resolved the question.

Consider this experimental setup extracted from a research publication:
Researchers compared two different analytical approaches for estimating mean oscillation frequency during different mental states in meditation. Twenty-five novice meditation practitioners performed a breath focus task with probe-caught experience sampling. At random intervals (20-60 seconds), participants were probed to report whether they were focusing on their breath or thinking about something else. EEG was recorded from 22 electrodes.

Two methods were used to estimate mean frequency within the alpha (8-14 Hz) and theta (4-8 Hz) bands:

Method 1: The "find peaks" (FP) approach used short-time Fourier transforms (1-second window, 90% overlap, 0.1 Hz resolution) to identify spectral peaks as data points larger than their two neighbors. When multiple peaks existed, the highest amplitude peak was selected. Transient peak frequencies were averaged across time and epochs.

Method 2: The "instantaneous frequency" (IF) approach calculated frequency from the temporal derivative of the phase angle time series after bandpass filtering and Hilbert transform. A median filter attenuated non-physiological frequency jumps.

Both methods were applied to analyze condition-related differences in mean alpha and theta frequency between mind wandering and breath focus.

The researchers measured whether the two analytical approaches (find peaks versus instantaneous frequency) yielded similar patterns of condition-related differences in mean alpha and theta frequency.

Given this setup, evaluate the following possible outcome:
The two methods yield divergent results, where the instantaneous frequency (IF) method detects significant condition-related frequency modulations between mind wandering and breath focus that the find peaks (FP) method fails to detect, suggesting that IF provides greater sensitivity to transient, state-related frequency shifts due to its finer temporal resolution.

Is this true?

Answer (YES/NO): NO